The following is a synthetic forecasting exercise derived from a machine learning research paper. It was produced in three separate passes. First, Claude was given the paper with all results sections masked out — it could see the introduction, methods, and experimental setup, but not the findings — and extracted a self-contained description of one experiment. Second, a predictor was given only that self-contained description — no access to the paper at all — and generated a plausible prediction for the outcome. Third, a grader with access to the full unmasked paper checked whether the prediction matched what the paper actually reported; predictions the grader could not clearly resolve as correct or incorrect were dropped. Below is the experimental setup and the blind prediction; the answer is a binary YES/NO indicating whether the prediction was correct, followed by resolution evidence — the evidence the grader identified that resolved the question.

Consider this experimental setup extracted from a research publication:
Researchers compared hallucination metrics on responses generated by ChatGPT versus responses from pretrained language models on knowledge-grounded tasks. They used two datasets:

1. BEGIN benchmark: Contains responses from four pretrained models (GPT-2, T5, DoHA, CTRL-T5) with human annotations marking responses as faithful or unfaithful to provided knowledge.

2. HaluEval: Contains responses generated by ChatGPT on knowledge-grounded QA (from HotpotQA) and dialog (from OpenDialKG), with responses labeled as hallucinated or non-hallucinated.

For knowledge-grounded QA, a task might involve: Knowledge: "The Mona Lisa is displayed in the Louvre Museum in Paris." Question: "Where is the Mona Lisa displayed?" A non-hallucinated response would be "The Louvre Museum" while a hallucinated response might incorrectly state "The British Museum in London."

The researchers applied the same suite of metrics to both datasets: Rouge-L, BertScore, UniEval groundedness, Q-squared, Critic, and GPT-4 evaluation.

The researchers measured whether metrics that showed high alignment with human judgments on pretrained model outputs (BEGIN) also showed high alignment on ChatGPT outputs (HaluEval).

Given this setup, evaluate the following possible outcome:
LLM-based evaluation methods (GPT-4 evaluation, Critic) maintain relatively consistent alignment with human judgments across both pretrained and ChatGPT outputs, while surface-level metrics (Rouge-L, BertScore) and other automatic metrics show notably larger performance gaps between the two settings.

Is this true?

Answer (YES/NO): NO